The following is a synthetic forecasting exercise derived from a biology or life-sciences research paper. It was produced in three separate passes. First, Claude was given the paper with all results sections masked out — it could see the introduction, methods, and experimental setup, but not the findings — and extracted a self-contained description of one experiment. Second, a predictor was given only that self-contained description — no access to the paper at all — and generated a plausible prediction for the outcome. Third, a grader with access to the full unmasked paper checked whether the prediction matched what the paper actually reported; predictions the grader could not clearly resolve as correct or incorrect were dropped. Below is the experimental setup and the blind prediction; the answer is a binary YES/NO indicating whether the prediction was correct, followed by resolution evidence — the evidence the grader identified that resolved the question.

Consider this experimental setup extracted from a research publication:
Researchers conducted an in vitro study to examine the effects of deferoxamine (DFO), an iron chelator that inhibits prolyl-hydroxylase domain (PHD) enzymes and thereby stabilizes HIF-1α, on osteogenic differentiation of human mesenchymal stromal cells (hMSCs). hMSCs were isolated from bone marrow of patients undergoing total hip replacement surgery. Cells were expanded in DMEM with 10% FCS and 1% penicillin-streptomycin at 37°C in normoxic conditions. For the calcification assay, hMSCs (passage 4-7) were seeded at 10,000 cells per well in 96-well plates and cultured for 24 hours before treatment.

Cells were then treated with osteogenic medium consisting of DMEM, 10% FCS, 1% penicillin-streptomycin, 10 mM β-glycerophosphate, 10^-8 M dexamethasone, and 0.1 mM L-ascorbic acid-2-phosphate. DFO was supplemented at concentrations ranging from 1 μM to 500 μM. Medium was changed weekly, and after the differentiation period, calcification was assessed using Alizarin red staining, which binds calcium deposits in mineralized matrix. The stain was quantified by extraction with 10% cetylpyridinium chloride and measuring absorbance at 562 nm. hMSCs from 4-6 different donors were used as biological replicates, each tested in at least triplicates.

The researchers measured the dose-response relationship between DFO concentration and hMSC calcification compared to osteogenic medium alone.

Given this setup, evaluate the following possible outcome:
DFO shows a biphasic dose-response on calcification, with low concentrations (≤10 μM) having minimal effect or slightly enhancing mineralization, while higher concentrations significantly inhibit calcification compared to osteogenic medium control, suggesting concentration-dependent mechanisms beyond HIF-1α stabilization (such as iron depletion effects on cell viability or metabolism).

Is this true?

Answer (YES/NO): NO